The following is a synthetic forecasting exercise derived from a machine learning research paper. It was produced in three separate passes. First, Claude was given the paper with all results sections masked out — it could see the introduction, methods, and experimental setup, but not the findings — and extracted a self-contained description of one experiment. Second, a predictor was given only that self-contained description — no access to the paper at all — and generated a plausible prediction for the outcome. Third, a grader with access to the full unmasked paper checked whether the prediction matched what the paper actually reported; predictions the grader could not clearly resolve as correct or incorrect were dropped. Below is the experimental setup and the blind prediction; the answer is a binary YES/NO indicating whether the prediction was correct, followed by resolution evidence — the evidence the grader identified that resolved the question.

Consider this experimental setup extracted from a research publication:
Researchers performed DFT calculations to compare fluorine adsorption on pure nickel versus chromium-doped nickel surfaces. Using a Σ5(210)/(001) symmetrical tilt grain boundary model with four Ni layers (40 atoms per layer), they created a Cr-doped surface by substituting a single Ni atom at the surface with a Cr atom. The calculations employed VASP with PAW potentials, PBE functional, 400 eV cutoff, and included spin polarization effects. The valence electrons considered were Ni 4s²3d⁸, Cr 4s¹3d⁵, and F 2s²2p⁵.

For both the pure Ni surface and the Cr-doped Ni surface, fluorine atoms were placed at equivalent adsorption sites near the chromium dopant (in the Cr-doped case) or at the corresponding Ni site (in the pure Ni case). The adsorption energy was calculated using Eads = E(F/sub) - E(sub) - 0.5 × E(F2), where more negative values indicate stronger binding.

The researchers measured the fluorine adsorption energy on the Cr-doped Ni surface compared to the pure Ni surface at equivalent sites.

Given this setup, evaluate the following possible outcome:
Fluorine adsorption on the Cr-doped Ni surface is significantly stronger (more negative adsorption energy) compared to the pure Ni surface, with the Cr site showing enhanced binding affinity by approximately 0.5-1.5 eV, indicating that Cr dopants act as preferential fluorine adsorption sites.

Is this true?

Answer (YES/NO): YES